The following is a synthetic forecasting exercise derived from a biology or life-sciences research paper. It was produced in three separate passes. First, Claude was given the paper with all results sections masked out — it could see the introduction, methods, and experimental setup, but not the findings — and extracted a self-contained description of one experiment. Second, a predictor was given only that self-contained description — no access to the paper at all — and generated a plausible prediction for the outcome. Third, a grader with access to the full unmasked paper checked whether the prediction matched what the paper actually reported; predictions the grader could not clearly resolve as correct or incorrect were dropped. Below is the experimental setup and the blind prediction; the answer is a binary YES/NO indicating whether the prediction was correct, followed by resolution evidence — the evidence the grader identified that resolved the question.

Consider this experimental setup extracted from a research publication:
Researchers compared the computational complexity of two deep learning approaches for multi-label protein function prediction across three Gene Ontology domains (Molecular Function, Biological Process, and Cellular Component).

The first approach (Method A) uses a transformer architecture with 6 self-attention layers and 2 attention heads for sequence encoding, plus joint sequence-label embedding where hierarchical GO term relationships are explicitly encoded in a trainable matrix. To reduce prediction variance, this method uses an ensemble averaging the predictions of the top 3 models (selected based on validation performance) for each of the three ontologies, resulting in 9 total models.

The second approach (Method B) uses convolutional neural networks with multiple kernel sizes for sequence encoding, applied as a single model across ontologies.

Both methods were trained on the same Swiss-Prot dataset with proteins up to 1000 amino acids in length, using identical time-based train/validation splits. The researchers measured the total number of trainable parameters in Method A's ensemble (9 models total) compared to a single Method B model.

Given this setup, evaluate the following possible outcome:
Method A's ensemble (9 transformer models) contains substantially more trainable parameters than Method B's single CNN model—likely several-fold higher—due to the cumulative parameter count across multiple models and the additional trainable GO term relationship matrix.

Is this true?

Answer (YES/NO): NO